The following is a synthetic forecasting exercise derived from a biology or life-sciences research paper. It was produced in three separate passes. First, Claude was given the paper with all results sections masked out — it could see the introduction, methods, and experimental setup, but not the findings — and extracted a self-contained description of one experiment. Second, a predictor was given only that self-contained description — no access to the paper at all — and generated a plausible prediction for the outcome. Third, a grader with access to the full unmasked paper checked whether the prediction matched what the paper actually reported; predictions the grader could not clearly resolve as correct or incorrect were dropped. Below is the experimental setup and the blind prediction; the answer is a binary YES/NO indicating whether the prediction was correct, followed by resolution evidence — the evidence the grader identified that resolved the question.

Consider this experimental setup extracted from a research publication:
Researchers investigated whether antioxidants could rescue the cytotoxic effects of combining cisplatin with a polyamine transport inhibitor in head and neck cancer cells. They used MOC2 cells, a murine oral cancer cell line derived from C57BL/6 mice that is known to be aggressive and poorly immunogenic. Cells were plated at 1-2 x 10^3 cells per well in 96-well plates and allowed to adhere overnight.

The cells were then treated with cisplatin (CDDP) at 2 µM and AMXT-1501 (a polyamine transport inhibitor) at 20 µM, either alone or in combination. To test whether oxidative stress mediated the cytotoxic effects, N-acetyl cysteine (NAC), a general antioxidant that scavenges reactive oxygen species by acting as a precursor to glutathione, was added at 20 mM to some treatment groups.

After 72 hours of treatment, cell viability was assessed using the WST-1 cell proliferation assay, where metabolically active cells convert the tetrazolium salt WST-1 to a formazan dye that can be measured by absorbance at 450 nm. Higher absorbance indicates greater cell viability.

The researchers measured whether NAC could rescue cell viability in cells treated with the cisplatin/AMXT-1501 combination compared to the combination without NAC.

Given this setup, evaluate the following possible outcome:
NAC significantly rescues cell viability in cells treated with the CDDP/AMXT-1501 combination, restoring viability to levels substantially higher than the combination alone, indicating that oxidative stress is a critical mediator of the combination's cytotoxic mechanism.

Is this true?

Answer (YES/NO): YES